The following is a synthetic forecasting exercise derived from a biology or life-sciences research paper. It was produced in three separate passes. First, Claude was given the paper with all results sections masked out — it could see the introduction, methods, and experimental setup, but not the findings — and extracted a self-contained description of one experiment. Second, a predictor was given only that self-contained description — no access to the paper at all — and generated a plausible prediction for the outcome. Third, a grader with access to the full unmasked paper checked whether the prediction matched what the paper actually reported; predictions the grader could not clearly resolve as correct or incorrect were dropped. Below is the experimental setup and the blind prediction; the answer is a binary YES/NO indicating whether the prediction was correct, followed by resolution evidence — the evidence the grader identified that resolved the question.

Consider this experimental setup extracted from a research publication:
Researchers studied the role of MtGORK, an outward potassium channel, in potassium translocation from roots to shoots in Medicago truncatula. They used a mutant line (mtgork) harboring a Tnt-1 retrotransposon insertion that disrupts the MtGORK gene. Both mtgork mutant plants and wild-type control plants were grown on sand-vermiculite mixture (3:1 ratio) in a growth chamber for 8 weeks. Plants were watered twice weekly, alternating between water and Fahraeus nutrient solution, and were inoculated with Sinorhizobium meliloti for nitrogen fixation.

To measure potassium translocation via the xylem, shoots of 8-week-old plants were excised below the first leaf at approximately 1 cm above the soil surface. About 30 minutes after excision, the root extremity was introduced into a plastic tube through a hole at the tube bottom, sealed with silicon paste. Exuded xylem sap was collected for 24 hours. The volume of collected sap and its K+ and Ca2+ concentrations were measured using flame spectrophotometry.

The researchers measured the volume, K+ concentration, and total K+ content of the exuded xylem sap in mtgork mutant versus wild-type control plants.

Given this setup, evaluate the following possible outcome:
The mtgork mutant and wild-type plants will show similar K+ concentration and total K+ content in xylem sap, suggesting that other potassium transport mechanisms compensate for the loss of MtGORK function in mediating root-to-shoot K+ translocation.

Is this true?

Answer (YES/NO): YES